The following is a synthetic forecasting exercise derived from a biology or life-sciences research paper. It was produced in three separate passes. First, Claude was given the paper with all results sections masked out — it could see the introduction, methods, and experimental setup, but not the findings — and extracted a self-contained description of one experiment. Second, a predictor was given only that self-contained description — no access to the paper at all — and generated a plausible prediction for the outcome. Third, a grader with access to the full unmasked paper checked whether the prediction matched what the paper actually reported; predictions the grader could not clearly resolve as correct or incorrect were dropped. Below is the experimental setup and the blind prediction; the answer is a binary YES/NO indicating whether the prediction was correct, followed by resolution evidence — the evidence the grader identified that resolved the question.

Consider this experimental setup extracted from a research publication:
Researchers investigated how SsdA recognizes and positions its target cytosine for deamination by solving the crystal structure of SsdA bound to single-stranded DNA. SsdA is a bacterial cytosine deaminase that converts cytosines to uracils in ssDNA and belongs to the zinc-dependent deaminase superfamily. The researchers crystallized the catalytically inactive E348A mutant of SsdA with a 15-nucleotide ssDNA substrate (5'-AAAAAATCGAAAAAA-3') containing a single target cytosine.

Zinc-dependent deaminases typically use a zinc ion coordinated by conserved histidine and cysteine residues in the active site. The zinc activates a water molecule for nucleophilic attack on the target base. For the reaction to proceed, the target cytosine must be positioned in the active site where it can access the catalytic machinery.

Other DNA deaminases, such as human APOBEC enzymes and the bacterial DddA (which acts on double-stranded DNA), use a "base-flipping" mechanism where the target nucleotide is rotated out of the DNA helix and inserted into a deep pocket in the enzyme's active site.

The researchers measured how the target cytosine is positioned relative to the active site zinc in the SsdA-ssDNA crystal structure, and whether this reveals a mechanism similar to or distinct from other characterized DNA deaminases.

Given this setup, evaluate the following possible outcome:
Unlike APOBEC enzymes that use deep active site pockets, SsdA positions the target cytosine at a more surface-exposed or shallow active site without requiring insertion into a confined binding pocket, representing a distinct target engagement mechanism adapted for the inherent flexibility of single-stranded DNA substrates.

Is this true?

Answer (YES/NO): NO